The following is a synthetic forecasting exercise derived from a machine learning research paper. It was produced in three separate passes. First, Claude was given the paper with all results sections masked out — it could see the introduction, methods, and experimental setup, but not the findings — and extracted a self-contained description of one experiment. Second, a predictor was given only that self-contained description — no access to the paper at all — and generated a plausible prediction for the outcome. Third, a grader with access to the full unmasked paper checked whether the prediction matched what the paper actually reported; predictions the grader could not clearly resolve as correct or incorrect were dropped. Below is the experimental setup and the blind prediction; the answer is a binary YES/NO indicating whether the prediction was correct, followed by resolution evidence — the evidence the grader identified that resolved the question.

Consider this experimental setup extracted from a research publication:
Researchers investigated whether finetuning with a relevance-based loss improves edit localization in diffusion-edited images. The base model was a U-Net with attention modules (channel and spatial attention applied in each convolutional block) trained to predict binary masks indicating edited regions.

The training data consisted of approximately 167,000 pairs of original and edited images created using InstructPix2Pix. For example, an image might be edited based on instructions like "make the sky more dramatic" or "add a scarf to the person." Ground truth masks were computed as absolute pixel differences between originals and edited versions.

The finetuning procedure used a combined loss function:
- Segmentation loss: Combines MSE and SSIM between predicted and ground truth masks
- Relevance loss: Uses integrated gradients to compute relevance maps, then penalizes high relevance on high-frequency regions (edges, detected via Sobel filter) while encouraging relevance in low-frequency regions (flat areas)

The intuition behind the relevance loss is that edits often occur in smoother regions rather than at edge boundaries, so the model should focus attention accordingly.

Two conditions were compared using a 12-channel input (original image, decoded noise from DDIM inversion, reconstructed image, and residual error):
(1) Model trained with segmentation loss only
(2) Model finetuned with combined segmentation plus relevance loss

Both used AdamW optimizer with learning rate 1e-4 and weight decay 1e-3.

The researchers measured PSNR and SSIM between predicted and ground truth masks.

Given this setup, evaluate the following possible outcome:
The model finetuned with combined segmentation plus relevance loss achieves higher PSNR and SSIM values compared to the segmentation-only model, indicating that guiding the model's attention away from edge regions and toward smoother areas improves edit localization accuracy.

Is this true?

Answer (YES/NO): NO